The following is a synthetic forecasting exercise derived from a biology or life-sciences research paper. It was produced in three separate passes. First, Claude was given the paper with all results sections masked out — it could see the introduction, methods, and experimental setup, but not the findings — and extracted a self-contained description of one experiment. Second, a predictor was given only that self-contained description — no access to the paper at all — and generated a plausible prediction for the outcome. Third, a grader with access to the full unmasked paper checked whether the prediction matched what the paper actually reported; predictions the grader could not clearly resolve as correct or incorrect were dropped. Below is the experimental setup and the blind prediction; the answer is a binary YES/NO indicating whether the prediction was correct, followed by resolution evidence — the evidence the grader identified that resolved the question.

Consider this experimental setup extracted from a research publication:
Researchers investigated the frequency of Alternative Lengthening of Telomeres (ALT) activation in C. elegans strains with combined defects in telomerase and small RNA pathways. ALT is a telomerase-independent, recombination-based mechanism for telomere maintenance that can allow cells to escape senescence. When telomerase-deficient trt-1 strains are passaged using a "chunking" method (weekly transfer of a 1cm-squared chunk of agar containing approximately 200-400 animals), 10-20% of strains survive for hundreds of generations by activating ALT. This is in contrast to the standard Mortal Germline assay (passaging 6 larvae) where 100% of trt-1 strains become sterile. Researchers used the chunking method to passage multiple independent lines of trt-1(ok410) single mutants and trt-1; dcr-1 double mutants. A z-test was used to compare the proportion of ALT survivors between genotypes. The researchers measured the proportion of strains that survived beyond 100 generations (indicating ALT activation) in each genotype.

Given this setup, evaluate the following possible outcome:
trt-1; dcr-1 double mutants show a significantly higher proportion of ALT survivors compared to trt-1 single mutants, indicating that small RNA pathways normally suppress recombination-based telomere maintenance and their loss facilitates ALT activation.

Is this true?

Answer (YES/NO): NO